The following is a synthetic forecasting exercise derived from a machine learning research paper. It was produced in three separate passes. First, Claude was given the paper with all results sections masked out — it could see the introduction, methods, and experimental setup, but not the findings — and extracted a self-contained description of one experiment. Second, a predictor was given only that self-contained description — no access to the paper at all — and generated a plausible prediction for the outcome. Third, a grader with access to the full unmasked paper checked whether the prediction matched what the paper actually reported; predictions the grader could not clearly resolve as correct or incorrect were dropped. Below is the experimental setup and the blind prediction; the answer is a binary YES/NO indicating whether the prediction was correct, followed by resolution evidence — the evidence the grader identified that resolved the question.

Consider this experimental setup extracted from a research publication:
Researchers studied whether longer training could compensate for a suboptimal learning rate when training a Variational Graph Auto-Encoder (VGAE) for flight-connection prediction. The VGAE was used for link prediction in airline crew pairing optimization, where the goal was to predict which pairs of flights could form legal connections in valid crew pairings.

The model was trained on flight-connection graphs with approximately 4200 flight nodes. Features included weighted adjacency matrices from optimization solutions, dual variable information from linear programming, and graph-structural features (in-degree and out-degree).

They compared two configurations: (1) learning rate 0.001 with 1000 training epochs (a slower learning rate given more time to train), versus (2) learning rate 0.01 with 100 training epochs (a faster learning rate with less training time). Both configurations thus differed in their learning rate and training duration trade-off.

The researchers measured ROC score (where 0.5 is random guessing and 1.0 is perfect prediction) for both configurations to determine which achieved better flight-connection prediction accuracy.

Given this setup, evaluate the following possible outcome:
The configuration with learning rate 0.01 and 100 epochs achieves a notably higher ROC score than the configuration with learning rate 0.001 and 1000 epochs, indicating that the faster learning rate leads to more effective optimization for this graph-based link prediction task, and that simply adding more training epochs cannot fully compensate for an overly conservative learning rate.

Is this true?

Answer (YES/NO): NO